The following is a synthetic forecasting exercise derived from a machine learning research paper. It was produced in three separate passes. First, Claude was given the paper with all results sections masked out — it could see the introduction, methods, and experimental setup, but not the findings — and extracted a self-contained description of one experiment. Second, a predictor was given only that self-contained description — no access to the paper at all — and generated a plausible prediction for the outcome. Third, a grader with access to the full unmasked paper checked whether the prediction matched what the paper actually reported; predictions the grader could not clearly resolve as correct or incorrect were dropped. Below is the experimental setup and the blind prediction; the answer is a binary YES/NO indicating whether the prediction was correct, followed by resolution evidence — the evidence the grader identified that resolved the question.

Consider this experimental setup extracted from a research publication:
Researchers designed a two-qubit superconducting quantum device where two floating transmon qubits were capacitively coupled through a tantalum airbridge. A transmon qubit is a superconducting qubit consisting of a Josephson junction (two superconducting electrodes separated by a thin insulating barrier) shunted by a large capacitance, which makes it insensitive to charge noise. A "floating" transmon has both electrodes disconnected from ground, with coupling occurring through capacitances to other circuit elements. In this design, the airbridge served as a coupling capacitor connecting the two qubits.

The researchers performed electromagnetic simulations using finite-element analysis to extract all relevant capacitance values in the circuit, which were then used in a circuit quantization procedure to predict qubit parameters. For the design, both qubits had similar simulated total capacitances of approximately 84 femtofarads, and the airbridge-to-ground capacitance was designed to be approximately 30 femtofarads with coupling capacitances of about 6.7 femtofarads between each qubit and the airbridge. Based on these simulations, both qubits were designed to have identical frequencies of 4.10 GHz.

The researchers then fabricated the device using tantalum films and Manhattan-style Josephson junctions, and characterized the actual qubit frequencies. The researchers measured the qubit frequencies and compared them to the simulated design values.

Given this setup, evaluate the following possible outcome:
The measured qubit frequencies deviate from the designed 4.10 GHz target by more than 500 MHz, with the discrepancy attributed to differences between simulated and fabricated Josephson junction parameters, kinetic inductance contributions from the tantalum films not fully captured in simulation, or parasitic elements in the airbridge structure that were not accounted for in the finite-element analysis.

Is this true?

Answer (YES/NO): NO